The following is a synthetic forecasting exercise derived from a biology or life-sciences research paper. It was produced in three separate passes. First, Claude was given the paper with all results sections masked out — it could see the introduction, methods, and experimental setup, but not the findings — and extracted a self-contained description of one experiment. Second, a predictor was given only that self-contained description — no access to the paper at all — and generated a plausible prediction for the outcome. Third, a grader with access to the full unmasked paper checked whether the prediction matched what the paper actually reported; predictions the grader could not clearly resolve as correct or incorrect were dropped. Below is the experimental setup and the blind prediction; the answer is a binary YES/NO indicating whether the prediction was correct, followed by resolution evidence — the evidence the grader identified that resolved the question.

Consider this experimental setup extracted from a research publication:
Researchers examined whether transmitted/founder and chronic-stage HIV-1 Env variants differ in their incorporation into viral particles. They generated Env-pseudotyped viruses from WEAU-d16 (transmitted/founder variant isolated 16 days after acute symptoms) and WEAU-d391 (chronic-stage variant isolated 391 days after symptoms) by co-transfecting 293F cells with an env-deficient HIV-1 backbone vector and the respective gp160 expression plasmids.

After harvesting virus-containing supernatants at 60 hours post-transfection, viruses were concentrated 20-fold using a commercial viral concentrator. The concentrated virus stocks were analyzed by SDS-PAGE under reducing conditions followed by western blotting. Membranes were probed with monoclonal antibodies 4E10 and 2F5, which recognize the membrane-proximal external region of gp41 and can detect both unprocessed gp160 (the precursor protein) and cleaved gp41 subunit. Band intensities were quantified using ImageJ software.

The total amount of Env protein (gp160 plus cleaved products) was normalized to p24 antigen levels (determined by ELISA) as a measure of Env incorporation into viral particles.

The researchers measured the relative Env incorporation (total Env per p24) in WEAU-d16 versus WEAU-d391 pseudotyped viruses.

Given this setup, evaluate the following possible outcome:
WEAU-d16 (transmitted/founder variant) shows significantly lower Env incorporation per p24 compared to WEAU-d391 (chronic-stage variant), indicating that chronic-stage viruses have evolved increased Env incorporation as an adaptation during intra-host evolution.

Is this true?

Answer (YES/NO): NO